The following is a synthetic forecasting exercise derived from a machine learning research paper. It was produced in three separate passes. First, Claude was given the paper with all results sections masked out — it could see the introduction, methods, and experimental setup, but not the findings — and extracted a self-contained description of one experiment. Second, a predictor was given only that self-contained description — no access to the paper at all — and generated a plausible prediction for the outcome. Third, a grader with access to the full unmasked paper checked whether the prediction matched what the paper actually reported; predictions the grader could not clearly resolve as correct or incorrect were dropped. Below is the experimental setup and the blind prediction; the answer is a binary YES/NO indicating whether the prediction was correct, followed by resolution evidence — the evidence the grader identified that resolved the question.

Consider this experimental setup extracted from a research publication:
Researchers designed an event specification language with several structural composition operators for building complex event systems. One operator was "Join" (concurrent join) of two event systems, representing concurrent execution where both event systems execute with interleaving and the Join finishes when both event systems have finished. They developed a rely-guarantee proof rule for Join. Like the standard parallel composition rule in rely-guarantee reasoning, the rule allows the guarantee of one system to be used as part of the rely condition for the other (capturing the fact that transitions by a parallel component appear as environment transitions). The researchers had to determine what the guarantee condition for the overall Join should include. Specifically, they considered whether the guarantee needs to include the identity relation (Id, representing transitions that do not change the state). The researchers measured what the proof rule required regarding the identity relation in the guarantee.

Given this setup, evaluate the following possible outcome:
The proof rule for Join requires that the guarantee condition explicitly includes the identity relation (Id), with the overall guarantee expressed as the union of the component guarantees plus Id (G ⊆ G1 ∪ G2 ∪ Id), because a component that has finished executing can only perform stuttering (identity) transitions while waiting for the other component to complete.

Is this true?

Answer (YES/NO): NO